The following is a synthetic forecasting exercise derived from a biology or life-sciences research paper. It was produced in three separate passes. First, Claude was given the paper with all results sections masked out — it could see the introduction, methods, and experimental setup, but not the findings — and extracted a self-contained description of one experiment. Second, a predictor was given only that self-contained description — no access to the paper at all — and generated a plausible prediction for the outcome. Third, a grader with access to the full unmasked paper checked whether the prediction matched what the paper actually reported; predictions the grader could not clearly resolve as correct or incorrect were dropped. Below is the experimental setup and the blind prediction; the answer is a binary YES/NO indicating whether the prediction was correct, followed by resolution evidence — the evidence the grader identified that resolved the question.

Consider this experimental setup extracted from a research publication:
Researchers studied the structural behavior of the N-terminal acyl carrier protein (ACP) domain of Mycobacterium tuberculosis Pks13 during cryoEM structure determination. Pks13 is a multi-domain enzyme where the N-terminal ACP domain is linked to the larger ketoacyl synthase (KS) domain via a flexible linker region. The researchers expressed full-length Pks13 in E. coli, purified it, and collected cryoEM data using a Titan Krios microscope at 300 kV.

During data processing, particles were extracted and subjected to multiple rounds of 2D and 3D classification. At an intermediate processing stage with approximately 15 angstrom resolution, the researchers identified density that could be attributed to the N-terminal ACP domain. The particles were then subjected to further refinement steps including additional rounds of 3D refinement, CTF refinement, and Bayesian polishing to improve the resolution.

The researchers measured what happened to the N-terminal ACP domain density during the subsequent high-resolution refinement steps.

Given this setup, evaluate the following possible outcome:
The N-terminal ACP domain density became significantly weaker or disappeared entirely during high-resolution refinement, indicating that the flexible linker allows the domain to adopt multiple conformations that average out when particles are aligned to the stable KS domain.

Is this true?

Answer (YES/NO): YES